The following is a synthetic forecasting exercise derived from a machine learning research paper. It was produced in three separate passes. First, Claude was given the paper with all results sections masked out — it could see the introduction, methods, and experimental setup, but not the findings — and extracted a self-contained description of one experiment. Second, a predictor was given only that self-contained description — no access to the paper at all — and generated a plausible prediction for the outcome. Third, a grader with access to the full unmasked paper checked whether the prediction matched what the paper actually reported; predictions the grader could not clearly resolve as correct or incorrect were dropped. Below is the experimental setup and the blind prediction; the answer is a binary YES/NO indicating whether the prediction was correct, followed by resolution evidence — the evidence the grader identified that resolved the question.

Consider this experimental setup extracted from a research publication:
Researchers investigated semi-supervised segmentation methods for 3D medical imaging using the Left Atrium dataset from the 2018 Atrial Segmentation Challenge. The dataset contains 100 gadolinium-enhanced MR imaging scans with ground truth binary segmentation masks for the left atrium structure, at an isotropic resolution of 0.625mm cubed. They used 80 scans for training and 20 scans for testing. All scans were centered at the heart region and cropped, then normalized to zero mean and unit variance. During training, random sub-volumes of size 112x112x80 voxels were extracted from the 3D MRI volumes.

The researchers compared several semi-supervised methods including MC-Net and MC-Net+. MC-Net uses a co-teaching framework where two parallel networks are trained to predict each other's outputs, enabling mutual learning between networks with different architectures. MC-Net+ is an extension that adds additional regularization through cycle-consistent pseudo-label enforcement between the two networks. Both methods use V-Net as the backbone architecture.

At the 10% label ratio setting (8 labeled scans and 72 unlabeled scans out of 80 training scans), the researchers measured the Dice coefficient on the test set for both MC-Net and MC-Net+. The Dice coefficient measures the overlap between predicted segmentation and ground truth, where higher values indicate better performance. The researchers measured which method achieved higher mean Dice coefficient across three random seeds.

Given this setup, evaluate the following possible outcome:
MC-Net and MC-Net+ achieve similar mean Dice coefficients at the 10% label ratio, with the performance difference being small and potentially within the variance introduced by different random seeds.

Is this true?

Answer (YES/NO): NO